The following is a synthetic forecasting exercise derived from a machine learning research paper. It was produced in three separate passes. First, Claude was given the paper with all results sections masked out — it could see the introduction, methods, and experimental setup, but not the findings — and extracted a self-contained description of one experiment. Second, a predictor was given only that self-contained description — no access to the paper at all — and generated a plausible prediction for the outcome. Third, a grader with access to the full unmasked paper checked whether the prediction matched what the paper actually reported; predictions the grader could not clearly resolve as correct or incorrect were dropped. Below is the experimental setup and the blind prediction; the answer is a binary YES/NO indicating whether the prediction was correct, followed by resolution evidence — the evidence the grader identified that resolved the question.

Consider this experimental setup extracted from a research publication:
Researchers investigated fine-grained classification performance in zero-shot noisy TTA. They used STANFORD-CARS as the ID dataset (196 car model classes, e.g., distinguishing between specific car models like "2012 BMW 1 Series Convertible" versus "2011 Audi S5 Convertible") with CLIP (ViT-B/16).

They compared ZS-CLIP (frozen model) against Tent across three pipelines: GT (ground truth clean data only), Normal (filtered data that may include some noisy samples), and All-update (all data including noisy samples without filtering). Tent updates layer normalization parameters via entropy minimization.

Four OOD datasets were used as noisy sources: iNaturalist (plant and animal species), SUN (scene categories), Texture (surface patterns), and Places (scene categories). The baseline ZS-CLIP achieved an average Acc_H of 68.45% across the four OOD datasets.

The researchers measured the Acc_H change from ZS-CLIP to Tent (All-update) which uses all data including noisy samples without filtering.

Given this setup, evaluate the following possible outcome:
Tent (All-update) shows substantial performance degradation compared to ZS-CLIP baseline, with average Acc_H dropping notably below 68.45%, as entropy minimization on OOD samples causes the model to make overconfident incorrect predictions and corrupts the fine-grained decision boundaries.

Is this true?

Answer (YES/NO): YES